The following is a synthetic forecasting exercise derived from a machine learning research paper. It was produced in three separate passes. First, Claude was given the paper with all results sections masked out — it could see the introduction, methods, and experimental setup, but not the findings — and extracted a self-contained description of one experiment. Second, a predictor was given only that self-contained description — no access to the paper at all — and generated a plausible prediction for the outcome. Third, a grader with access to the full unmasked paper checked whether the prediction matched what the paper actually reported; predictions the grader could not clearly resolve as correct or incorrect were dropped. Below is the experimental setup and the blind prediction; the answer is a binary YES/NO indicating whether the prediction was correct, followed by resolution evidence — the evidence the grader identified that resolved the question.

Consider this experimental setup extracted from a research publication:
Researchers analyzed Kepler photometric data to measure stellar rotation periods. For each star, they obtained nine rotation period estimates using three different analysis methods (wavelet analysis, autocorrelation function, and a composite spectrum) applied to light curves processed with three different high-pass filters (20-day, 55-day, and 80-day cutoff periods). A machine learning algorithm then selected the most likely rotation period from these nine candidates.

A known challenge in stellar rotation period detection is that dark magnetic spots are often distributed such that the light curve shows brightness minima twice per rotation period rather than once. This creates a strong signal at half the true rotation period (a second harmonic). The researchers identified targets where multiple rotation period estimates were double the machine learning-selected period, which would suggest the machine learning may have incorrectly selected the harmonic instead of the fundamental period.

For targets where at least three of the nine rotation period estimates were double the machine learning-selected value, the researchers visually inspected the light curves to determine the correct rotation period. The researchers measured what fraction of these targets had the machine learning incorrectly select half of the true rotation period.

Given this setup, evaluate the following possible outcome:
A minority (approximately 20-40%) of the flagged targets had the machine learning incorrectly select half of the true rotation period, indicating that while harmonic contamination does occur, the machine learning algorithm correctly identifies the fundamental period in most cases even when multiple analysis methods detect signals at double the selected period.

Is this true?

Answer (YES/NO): NO